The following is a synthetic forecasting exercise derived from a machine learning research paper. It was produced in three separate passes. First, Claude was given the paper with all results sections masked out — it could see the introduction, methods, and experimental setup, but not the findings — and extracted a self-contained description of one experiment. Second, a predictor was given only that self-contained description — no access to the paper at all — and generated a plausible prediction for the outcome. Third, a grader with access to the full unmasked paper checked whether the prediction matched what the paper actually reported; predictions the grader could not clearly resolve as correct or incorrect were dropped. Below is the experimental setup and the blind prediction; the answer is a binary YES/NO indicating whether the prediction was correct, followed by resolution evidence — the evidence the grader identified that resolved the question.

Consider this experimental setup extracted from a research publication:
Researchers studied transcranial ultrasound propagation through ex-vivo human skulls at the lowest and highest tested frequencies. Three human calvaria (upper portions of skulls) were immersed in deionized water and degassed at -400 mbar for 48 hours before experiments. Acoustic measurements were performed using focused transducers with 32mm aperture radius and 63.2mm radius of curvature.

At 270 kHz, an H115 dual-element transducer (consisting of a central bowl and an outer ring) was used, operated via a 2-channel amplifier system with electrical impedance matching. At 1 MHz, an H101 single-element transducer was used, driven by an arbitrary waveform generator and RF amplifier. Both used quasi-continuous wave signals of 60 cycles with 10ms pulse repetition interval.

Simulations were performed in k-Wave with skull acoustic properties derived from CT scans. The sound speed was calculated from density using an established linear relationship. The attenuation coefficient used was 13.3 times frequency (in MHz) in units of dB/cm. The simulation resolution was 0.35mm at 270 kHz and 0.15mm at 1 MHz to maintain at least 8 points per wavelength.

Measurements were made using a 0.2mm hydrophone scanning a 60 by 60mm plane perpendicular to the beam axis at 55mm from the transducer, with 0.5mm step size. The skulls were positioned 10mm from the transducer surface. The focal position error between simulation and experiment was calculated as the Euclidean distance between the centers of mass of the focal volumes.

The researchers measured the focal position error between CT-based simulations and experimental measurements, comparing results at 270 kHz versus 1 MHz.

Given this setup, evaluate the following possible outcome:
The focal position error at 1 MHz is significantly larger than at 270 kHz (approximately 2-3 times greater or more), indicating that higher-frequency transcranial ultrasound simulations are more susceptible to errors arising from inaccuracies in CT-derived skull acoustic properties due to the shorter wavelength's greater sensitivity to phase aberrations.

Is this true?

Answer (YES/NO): NO